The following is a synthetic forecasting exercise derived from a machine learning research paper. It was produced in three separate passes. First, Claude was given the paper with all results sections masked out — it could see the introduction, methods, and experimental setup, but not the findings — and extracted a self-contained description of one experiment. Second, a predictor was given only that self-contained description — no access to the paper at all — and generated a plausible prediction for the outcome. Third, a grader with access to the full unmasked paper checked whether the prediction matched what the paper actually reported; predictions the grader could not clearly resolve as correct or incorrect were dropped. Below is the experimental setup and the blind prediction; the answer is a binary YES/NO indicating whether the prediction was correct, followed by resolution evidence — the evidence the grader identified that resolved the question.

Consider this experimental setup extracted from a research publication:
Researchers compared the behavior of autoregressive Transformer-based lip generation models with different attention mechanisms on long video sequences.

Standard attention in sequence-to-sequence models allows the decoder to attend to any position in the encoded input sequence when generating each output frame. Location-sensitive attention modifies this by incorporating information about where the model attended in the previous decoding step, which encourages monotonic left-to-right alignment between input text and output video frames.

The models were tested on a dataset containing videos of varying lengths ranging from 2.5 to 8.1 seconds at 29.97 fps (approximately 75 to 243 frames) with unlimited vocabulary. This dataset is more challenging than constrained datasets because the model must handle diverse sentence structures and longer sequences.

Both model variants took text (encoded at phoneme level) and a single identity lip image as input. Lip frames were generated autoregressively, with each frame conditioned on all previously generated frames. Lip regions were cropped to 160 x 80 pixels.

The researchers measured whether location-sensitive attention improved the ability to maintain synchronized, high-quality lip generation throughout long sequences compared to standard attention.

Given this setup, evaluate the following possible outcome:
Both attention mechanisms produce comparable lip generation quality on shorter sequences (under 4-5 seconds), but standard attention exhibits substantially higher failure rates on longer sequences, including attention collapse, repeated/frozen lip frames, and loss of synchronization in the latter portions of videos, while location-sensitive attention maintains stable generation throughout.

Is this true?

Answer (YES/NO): NO